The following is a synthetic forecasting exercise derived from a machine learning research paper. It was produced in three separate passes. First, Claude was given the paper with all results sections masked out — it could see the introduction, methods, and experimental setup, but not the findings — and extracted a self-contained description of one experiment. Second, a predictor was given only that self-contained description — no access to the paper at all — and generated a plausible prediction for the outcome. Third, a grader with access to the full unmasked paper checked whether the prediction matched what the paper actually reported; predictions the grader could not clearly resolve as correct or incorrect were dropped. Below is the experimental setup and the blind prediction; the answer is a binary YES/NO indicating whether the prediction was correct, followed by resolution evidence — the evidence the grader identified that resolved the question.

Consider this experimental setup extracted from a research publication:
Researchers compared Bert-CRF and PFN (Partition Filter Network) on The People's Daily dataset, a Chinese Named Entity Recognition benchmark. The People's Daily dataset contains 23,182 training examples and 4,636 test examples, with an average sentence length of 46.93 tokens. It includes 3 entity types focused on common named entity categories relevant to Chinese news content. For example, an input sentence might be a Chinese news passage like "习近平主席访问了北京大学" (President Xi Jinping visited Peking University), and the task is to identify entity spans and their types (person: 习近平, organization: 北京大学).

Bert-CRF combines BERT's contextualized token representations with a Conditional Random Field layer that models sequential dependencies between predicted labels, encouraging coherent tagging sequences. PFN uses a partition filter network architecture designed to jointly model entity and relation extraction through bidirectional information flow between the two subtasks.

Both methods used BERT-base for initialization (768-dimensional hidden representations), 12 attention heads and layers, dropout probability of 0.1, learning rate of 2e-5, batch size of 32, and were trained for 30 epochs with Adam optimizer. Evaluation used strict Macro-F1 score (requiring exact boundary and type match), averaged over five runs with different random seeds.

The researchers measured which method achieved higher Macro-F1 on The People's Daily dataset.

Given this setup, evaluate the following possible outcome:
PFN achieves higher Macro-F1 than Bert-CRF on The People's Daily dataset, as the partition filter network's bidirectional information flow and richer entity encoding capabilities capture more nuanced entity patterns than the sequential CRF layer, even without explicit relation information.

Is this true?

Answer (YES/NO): NO